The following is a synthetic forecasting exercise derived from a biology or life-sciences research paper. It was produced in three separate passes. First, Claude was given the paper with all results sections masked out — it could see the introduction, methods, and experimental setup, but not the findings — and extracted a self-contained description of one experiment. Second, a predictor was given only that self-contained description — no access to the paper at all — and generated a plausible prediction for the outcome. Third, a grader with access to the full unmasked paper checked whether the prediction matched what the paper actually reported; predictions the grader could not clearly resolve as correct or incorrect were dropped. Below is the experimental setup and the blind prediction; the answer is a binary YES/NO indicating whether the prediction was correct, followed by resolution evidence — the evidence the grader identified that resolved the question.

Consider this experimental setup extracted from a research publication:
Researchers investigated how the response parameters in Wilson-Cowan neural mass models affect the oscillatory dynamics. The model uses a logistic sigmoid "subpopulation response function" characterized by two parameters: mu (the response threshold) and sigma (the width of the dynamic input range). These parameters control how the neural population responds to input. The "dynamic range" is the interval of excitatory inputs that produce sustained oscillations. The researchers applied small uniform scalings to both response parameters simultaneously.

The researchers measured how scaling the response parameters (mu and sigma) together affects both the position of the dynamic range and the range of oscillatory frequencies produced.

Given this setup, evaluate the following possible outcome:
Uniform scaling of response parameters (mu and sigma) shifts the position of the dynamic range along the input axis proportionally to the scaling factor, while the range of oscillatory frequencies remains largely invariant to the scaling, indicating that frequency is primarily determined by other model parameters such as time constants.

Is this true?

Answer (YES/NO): NO